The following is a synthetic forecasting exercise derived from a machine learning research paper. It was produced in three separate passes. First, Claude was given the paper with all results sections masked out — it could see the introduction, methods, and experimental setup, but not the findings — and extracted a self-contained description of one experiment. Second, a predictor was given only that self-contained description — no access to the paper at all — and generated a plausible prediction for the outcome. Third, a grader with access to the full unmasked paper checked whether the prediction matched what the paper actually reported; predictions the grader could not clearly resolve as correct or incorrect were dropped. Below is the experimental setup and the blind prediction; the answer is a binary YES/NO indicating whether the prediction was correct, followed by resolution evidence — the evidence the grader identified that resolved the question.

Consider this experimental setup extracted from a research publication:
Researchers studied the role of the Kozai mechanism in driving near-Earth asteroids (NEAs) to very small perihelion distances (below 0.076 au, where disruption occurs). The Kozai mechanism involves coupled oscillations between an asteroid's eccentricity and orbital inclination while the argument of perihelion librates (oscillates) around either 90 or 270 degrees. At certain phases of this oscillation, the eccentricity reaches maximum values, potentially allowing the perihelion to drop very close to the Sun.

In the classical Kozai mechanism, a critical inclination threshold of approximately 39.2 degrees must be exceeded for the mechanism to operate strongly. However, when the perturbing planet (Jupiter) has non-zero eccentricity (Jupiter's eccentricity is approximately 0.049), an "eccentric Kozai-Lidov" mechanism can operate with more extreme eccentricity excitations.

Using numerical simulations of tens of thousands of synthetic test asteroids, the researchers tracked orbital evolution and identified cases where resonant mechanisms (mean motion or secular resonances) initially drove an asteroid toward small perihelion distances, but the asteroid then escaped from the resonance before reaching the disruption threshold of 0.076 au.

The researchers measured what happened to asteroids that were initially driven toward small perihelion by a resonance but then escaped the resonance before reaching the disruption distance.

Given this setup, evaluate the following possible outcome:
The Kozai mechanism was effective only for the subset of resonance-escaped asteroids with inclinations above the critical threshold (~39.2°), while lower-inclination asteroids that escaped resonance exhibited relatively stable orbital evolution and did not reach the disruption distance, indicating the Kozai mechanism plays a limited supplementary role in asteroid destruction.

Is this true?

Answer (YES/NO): NO